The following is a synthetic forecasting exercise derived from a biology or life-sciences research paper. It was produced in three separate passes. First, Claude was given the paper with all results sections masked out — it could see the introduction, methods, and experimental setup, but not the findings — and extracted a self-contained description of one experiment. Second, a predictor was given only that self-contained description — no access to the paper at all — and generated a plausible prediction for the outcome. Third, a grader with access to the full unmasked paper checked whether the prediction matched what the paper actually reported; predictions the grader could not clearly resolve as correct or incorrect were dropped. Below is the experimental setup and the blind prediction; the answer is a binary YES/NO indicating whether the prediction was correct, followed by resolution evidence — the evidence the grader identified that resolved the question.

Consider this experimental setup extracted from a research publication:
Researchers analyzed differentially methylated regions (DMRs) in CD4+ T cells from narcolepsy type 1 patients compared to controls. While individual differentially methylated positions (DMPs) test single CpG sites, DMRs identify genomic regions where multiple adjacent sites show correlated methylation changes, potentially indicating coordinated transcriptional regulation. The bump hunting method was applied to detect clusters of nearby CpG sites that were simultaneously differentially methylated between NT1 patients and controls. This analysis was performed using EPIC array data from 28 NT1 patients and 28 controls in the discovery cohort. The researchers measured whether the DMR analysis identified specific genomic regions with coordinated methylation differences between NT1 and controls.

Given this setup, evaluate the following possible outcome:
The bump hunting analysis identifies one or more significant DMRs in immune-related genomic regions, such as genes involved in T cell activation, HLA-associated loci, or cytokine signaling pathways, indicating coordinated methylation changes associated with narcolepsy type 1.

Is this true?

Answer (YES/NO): YES